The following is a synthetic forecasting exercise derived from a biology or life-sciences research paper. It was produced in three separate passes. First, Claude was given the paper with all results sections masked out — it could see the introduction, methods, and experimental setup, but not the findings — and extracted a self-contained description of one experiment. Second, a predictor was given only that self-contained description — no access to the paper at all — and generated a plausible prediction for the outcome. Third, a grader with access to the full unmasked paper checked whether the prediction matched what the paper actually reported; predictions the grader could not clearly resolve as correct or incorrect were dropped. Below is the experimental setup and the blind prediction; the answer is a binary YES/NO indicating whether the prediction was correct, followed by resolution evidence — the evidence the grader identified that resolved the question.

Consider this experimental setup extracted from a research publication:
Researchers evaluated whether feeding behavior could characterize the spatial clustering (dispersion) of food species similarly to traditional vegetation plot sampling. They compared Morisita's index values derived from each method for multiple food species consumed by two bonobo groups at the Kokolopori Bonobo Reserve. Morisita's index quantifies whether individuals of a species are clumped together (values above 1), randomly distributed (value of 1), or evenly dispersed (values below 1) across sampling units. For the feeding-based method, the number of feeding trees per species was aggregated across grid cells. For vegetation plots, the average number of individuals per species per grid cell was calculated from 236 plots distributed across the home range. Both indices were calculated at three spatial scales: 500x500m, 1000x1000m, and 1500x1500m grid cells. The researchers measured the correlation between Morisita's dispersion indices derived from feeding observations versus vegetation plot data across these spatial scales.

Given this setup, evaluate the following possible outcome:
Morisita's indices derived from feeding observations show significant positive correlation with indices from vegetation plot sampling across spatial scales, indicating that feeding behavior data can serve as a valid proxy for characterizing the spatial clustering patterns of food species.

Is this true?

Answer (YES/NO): NO